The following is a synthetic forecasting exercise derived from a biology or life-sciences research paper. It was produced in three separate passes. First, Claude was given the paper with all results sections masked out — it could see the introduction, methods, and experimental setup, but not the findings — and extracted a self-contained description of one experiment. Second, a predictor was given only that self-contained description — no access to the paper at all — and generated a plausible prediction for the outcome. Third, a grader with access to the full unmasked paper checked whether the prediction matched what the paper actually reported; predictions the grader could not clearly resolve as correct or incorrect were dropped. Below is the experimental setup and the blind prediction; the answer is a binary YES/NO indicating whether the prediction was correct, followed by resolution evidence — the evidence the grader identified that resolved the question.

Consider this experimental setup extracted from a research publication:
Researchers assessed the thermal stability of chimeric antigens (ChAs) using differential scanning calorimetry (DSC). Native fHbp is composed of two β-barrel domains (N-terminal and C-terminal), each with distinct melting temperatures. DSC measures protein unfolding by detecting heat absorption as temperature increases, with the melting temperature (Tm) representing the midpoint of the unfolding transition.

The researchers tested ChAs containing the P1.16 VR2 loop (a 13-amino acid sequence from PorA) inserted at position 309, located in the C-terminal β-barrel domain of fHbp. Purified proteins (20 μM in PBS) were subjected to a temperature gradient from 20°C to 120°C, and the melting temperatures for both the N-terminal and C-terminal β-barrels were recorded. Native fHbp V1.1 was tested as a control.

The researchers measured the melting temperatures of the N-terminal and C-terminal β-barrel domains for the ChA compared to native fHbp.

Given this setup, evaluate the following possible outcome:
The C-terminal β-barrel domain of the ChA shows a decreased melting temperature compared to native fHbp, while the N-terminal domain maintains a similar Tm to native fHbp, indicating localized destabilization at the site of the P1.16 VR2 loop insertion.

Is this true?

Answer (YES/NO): YES